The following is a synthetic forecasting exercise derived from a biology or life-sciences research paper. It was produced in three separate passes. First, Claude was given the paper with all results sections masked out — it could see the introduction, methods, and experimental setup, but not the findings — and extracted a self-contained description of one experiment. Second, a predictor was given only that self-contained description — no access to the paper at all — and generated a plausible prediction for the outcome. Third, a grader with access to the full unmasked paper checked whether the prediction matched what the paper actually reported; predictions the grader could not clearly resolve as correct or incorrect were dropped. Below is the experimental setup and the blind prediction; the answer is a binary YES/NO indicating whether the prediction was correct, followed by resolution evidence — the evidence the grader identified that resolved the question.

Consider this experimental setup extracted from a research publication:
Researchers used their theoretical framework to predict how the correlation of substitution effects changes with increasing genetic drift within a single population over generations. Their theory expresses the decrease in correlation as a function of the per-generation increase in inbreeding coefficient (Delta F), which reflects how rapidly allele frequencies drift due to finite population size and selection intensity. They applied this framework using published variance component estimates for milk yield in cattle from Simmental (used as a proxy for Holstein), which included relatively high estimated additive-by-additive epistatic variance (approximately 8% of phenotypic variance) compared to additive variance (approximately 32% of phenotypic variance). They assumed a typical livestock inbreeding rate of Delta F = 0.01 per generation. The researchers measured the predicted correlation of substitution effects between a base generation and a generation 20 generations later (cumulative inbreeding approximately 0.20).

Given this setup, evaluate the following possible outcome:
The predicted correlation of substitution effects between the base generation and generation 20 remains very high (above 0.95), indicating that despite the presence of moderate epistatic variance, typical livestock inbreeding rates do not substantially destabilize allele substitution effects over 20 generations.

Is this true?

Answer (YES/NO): YES